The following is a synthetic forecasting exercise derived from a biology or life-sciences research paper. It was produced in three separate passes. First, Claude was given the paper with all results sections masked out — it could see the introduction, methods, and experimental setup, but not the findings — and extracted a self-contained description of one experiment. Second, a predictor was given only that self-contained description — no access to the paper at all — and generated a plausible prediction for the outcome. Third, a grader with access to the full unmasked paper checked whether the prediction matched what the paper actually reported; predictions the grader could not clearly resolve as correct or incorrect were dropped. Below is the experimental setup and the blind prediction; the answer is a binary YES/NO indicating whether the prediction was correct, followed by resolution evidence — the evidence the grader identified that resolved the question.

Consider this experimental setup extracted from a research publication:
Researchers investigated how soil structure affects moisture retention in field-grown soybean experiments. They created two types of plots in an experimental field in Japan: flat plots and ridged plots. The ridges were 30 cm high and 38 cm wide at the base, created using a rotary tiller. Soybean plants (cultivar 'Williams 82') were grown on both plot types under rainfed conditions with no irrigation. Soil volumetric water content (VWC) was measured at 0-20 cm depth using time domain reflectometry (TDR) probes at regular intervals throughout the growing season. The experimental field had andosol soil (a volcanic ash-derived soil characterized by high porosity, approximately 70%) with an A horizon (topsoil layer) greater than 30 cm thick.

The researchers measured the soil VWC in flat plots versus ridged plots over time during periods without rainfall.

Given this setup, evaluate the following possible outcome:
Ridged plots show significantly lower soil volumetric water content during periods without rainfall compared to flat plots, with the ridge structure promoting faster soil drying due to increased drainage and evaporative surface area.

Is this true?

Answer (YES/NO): YES